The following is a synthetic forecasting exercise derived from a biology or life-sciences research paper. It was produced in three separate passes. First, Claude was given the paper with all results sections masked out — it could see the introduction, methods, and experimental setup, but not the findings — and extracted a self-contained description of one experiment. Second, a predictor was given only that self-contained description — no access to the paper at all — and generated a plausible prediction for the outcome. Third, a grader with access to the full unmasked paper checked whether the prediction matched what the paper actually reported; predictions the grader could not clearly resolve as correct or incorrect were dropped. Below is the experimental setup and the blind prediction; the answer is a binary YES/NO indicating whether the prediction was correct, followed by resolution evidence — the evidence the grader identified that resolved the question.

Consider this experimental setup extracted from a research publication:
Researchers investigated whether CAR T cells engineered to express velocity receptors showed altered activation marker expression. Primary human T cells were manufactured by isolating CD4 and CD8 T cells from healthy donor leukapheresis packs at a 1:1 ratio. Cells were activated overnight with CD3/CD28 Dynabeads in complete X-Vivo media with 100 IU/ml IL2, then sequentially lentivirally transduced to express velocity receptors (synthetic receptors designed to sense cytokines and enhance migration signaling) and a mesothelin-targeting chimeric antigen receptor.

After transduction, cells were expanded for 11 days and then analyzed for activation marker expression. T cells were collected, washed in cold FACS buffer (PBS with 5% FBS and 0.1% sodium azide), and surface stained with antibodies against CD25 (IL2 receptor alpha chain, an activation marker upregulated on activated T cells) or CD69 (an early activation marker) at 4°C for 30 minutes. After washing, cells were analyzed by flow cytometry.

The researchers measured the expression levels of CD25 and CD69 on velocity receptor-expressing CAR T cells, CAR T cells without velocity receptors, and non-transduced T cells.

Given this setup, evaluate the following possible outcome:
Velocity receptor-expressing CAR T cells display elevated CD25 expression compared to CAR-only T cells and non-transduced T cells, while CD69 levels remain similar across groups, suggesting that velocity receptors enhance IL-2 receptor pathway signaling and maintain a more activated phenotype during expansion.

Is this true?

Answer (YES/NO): NO